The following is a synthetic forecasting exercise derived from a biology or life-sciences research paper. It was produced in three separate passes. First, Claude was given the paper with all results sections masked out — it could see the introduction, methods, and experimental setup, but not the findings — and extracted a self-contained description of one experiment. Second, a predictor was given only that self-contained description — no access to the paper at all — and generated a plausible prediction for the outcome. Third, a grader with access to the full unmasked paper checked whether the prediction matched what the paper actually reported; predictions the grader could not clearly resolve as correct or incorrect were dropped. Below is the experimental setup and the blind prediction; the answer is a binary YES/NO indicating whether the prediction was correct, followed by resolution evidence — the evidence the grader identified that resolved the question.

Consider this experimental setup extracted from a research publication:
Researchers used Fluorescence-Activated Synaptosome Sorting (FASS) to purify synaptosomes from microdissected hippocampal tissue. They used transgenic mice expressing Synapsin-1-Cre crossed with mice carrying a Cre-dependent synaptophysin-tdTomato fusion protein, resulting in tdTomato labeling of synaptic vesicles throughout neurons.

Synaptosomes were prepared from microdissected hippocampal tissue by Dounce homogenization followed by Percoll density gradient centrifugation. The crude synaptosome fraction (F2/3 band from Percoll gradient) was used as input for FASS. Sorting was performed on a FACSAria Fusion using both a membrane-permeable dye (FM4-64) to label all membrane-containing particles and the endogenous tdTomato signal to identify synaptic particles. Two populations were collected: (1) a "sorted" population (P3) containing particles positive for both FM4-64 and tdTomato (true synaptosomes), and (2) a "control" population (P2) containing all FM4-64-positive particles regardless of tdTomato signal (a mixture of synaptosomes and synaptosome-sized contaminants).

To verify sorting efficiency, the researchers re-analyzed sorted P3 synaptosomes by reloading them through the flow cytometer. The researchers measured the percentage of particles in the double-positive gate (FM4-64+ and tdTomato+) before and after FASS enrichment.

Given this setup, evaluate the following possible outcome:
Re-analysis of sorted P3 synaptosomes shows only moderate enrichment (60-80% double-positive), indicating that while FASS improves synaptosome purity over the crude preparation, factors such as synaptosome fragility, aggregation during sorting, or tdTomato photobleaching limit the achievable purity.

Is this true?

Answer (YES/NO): YES